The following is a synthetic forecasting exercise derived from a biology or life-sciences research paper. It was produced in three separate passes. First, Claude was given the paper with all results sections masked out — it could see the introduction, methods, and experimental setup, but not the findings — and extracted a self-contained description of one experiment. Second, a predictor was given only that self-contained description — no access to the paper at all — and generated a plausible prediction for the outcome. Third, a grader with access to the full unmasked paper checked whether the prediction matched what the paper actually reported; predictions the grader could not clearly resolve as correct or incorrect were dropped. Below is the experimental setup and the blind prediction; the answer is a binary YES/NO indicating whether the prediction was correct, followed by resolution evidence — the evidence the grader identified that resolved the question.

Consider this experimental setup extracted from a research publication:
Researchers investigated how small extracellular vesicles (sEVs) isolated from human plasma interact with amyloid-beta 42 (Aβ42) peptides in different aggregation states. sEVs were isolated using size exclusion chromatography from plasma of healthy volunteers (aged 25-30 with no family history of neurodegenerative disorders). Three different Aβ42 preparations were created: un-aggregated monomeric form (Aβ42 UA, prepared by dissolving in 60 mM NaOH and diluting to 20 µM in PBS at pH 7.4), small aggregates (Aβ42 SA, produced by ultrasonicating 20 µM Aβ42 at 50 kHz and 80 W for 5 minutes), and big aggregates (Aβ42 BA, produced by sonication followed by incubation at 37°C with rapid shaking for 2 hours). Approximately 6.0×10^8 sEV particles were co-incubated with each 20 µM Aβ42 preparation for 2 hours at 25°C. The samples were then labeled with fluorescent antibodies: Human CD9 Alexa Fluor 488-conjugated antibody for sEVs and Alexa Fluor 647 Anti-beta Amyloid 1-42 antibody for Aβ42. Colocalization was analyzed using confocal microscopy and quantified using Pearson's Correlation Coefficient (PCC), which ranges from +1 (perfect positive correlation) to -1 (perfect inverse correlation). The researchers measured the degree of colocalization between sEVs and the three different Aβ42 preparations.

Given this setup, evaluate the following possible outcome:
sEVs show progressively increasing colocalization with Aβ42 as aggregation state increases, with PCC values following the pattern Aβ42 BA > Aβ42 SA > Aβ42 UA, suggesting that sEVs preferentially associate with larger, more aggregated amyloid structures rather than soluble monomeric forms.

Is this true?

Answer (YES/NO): NO